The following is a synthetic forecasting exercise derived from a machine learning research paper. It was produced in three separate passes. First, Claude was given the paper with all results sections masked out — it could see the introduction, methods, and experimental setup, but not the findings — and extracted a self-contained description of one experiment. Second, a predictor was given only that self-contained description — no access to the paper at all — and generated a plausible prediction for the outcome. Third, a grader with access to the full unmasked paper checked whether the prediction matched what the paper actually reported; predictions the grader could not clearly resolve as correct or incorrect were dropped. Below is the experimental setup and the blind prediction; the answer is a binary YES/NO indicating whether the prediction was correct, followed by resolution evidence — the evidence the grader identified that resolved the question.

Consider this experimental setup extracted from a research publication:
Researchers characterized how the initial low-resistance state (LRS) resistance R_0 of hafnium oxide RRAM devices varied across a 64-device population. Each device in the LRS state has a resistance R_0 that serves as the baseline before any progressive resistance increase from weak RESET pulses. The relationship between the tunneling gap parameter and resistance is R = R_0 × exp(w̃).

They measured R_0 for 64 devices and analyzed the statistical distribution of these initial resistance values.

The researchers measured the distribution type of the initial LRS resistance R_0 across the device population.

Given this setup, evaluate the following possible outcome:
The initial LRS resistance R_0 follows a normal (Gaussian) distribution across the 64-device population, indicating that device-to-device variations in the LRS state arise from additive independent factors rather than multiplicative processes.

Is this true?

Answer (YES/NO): YES